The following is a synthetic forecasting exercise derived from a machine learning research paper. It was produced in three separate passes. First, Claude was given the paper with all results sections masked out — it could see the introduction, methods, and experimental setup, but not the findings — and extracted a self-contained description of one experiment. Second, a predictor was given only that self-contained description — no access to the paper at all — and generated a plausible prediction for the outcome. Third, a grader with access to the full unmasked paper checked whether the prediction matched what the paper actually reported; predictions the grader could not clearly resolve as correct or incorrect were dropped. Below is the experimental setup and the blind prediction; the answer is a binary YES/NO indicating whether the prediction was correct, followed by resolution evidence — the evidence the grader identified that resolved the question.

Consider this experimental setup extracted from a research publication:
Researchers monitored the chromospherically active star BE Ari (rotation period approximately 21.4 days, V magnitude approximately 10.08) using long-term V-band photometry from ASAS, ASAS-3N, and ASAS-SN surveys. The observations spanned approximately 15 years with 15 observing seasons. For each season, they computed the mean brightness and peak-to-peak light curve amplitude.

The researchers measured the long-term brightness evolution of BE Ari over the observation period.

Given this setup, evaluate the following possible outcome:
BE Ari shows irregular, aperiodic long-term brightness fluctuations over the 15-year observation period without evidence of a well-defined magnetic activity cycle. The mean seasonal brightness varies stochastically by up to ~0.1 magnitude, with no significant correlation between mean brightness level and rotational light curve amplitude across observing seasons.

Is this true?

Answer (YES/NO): NO